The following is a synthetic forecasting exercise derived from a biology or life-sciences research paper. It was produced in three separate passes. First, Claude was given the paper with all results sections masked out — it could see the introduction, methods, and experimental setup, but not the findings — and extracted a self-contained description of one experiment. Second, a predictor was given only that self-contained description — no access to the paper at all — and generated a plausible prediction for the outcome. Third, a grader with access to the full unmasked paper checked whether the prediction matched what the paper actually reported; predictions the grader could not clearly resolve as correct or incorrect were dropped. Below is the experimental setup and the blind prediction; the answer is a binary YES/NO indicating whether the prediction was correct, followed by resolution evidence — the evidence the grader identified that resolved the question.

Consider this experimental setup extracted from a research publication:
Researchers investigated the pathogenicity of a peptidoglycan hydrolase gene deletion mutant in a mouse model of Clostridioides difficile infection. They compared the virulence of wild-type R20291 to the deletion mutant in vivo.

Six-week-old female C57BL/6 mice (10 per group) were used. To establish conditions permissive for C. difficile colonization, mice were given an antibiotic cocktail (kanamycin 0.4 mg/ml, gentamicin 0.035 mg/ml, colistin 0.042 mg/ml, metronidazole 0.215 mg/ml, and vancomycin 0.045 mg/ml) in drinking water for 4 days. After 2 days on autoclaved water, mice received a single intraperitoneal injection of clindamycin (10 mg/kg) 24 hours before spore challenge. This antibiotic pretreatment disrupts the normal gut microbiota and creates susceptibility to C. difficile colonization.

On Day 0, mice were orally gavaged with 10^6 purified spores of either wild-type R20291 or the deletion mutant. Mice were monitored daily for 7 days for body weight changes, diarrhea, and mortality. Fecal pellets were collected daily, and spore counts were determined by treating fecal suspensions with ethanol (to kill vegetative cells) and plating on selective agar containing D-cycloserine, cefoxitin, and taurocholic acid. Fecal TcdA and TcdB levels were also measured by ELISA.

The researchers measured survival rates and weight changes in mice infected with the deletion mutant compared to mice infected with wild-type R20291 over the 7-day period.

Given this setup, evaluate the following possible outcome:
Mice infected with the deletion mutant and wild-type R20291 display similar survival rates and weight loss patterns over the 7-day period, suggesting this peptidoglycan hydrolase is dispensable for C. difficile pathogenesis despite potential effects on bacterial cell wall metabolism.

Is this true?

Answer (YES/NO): NO